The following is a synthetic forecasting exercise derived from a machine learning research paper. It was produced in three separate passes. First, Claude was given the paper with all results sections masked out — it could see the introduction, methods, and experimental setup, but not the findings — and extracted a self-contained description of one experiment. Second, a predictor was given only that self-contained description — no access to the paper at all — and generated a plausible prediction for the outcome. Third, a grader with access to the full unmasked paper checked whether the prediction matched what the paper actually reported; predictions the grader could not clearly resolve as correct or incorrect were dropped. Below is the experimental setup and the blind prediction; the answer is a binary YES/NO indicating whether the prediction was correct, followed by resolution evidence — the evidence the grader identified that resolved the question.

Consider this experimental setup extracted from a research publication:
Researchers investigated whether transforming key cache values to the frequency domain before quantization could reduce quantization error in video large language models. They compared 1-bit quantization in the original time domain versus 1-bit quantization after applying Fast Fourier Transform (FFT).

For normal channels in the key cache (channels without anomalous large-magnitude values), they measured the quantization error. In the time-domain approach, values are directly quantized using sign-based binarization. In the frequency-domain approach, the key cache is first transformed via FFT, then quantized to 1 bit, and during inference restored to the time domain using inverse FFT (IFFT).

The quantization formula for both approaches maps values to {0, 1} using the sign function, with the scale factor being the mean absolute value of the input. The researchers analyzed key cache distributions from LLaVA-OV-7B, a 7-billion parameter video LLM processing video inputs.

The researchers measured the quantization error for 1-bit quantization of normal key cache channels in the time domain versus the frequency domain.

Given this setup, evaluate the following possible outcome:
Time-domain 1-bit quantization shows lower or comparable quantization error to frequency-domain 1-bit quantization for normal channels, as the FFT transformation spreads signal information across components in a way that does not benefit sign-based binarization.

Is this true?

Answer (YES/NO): NO